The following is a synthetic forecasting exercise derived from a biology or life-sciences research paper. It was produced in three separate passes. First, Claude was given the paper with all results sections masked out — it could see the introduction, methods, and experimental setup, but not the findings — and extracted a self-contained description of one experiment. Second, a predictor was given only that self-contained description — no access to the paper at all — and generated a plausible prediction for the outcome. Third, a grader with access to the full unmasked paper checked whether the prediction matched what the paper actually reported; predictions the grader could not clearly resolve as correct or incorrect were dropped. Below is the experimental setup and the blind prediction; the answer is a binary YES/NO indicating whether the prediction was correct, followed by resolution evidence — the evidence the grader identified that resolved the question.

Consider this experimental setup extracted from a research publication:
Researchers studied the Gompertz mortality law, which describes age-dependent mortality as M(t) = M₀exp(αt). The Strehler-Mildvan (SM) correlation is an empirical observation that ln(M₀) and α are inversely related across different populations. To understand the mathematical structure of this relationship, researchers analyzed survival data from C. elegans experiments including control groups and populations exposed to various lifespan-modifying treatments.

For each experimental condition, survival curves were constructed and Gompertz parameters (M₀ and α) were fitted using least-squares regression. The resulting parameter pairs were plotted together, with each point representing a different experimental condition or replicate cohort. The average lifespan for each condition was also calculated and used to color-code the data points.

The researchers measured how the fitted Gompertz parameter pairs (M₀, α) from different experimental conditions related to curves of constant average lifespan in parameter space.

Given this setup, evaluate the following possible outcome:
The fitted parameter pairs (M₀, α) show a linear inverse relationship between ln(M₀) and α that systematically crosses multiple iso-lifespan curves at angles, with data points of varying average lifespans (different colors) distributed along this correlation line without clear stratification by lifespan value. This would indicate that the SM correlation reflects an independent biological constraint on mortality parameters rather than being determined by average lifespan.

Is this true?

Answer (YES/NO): NO